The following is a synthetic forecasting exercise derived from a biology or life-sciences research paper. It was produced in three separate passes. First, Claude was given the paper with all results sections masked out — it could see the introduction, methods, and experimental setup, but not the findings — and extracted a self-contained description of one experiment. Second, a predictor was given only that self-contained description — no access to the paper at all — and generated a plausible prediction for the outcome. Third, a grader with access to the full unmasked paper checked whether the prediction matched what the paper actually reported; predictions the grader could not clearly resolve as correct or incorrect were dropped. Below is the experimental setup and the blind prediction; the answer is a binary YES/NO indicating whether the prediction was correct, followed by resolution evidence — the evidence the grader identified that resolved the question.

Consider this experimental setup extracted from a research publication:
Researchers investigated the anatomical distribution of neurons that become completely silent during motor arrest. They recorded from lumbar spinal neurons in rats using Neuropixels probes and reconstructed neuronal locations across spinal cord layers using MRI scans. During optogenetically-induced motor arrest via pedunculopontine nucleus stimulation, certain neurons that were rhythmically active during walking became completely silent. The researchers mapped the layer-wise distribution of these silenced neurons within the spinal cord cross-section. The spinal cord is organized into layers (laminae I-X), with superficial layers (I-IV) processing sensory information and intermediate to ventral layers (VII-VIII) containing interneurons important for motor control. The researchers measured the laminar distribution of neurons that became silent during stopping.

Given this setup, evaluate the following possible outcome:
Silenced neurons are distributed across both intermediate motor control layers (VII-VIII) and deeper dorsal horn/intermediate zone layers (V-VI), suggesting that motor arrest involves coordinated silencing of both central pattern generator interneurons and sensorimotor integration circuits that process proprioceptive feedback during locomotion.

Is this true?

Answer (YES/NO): NO